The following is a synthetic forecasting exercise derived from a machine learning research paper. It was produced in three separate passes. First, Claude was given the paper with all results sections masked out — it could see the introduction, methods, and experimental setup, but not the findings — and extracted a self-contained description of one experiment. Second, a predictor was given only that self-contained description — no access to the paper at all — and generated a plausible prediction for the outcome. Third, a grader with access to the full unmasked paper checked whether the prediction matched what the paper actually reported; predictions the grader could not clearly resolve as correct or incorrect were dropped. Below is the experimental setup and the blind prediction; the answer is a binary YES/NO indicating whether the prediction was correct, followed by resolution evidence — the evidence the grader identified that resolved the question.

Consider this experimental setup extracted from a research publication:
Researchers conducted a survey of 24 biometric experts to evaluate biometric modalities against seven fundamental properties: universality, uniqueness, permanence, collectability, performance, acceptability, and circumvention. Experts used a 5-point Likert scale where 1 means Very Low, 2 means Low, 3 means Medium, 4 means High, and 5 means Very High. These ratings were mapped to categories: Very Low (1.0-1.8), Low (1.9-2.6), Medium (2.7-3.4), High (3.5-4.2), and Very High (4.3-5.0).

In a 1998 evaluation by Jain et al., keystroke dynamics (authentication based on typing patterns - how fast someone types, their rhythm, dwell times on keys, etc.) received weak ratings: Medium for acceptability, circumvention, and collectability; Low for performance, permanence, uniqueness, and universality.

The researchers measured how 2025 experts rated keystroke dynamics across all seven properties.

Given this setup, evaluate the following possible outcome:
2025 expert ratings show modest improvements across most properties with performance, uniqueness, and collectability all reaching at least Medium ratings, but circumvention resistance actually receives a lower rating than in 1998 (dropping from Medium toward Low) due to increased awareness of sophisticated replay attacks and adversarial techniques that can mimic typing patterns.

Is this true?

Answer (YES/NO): NO